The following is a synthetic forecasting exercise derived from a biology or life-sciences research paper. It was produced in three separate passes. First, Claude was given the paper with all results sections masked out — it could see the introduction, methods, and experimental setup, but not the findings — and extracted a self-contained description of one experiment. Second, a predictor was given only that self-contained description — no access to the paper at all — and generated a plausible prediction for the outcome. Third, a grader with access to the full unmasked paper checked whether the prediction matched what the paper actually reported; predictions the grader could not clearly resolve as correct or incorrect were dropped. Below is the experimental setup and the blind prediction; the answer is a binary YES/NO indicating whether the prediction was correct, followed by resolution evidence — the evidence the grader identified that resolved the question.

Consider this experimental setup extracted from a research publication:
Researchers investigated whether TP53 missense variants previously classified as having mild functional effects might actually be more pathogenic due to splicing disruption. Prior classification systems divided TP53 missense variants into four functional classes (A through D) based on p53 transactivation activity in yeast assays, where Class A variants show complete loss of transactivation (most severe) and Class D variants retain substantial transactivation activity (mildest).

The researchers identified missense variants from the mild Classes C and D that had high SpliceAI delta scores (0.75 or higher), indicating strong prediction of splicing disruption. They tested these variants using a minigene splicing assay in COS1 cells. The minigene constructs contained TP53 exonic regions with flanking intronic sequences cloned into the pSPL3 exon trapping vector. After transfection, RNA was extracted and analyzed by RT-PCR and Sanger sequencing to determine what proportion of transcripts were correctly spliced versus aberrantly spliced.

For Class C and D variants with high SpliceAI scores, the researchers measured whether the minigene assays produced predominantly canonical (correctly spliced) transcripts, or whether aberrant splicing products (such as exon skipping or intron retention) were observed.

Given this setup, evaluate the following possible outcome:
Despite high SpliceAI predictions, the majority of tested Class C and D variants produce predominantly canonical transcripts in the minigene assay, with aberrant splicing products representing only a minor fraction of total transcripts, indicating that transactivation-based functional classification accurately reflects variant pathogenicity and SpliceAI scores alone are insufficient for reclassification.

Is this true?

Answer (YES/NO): NO